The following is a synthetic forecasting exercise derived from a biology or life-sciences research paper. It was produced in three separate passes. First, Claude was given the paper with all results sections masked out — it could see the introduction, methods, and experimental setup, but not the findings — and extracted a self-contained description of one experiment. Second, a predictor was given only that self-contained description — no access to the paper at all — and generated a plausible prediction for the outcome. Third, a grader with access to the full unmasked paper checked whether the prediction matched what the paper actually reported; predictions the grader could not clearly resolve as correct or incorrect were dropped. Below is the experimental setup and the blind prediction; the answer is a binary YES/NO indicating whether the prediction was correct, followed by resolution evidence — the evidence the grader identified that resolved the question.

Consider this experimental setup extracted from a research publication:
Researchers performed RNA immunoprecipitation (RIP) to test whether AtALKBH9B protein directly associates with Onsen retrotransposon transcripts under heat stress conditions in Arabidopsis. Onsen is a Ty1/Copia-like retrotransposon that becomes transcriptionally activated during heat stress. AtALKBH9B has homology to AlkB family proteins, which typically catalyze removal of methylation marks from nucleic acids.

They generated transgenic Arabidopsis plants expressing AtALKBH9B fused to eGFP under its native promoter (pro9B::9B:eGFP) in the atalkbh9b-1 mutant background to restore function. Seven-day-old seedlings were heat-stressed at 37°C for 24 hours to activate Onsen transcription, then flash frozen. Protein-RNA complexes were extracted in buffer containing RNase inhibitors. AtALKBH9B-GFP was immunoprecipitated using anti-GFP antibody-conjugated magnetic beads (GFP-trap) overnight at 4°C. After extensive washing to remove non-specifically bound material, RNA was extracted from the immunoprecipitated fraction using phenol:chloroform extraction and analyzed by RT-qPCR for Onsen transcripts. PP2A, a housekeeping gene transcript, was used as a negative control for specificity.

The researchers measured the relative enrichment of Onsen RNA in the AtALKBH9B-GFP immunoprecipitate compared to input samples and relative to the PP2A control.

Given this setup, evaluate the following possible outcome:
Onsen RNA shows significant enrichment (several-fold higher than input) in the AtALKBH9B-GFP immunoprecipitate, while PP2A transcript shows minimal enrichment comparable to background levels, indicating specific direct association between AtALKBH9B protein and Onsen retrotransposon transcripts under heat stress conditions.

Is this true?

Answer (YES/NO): YES